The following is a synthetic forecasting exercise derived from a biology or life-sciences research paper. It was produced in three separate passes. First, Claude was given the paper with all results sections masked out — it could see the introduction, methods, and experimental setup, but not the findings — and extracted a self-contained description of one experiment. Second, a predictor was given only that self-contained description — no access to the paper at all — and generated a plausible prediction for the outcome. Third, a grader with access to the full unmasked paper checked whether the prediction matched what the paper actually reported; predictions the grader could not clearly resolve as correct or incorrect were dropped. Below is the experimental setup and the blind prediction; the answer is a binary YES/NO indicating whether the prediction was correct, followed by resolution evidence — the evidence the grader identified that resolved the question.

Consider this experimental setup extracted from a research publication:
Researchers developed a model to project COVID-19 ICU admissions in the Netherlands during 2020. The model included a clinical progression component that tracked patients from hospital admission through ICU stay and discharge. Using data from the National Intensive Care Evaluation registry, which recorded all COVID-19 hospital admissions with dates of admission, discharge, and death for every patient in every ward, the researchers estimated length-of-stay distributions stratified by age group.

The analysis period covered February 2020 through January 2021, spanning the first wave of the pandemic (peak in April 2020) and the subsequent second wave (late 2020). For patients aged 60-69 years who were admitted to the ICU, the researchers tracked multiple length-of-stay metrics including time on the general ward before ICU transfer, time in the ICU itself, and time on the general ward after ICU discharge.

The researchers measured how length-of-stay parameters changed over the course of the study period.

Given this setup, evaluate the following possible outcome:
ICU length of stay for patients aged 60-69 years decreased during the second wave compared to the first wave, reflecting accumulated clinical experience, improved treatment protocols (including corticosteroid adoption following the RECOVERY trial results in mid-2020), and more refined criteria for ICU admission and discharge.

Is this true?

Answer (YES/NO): NO